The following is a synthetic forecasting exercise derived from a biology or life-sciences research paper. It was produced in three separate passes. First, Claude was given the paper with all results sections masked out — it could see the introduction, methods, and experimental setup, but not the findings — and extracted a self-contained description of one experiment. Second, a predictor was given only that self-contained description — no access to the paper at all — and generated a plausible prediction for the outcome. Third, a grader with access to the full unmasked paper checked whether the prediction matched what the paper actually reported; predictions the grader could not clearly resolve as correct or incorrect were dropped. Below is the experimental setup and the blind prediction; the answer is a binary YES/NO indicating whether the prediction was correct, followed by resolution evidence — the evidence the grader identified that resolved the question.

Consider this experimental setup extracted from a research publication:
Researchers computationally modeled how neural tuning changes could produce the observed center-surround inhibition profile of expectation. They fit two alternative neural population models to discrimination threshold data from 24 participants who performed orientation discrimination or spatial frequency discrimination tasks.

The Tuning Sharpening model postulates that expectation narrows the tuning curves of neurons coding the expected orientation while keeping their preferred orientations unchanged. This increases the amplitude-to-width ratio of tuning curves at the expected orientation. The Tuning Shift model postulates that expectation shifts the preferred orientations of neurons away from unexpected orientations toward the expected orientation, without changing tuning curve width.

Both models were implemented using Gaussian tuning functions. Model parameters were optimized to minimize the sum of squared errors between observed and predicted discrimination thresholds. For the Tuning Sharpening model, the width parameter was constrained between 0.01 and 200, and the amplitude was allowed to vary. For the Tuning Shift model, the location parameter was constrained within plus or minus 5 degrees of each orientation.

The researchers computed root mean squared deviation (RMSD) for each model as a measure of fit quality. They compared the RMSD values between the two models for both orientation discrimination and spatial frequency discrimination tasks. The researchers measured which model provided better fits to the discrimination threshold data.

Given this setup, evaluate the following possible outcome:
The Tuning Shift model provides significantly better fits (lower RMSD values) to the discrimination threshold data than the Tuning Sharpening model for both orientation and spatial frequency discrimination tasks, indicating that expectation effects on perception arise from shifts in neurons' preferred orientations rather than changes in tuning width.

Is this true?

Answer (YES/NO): NO